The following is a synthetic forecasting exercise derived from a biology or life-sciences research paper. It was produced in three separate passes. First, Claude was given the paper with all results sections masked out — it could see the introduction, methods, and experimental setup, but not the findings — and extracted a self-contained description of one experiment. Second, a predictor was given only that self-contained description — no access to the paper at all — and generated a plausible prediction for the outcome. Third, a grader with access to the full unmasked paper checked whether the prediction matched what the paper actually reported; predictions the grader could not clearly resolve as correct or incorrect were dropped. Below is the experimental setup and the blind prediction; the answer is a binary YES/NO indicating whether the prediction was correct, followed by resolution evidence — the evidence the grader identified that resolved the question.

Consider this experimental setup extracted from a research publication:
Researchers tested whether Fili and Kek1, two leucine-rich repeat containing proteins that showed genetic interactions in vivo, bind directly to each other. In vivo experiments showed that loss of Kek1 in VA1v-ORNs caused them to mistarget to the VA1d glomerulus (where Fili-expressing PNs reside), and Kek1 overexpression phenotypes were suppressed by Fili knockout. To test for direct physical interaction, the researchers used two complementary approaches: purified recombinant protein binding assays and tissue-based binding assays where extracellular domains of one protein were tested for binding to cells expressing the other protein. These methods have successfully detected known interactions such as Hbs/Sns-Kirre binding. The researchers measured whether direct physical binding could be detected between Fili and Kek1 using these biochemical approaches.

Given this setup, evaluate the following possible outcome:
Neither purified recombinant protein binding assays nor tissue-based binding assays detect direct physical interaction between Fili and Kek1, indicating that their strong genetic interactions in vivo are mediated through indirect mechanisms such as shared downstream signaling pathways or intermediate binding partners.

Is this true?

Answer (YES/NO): YES